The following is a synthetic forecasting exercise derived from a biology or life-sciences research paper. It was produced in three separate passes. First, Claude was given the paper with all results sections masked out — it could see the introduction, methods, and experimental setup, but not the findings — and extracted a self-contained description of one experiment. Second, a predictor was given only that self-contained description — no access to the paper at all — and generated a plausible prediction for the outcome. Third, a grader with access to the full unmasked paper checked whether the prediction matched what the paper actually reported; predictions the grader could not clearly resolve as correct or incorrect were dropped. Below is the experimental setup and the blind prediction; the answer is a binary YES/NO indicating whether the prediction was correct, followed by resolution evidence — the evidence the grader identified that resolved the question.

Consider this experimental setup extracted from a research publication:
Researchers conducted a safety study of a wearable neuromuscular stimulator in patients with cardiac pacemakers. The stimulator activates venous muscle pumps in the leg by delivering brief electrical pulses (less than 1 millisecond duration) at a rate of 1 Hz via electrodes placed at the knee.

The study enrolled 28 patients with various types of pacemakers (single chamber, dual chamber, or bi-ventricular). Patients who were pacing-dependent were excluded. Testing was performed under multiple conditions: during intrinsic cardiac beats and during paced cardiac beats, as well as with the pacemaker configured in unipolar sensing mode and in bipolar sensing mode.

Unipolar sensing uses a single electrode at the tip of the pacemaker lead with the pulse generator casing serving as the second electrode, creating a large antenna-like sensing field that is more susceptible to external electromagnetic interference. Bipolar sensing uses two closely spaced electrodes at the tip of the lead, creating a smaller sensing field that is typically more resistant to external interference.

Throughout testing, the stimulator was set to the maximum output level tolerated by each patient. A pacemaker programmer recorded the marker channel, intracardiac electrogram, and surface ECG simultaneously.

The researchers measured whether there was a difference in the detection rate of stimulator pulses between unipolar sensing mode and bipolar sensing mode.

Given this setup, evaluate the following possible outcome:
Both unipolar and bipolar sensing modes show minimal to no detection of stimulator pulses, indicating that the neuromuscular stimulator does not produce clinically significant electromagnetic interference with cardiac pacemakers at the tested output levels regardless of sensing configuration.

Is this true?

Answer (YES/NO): YES